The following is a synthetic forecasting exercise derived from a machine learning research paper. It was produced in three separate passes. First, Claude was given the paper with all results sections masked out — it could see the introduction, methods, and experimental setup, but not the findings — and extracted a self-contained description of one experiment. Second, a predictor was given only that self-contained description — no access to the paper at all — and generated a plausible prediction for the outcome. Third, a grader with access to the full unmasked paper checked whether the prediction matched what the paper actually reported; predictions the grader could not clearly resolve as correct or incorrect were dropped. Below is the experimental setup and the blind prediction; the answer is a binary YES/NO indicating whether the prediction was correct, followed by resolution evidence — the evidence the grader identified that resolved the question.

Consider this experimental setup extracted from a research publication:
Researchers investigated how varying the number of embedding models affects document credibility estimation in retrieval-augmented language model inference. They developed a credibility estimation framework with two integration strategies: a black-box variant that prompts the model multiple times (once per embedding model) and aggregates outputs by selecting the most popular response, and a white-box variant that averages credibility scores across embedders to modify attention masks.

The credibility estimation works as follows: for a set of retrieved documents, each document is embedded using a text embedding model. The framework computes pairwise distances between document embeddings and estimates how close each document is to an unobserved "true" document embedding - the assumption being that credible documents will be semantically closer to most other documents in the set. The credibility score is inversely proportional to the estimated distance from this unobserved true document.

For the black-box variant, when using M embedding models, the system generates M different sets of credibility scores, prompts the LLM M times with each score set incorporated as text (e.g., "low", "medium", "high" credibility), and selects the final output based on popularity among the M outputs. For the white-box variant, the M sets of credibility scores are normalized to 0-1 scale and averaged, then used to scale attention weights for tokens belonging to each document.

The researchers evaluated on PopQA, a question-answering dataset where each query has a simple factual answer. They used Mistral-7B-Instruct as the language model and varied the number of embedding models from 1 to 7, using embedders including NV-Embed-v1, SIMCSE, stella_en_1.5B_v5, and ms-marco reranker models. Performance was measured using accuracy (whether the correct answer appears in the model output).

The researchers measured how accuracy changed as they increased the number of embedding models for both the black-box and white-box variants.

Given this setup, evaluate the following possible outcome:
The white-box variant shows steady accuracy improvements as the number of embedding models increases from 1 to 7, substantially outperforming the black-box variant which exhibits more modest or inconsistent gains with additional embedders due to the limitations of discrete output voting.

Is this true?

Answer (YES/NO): NO